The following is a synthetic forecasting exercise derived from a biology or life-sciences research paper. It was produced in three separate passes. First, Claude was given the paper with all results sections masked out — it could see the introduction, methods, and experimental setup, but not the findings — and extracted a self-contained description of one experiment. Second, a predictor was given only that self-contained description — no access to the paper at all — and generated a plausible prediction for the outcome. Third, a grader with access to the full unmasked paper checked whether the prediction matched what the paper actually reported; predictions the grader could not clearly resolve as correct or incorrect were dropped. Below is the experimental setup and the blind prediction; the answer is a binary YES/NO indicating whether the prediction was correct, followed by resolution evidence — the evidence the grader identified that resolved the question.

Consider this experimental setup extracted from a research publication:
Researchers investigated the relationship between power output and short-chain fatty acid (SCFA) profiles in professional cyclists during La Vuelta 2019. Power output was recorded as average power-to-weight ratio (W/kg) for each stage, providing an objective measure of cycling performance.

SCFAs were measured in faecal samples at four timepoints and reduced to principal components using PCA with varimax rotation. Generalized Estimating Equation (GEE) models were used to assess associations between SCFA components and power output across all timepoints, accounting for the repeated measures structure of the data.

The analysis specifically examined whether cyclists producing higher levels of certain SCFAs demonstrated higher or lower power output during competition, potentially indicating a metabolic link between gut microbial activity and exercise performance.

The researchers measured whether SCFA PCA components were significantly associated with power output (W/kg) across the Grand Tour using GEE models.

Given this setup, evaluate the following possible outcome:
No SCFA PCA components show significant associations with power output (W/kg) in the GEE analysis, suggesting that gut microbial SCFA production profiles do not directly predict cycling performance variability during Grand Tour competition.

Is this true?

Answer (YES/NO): YES